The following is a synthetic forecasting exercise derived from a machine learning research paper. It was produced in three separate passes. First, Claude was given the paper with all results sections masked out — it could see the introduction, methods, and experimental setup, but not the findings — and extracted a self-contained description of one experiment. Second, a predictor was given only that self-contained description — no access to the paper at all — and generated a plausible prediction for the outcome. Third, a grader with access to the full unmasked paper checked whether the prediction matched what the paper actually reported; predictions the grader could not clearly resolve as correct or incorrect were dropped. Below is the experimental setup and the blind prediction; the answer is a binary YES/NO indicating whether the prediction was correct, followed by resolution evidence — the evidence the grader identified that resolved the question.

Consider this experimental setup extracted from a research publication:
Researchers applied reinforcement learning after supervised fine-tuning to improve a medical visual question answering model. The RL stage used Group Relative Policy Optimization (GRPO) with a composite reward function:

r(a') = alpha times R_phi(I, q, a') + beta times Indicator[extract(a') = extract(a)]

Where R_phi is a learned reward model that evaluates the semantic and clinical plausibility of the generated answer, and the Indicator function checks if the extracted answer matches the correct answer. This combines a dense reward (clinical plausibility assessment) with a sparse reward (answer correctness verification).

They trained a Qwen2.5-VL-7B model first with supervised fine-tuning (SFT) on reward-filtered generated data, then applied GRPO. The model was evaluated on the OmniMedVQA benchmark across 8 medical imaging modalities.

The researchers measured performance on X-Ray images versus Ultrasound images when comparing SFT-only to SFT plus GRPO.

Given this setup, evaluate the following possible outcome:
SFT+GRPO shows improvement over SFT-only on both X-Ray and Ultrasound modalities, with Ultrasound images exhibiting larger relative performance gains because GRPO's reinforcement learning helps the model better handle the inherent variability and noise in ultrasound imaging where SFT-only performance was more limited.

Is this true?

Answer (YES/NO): NO